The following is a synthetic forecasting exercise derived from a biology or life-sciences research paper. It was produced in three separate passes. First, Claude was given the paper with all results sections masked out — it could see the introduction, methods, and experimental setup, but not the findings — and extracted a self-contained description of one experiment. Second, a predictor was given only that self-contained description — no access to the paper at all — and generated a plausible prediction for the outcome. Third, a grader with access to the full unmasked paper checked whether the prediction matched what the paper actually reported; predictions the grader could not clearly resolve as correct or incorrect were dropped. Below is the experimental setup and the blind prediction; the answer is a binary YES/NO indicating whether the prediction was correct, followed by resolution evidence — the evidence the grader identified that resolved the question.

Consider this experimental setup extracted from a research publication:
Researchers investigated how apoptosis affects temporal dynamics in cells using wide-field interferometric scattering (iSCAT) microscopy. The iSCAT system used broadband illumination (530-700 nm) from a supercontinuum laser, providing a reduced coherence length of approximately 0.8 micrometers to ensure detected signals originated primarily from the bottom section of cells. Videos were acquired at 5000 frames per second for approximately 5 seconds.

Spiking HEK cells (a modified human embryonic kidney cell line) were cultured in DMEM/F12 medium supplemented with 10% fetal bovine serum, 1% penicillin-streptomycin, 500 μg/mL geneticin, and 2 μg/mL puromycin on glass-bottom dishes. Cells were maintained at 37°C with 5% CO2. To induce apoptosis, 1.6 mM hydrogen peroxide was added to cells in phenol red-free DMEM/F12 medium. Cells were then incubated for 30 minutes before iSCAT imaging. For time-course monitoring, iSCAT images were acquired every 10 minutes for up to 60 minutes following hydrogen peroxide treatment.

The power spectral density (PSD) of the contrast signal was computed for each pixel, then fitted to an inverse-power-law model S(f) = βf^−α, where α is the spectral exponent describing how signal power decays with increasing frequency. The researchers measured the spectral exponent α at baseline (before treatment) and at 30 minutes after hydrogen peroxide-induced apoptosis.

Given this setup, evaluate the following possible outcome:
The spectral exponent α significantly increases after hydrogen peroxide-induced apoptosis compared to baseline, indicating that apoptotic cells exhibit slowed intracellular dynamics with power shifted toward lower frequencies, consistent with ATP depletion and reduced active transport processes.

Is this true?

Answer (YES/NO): NO